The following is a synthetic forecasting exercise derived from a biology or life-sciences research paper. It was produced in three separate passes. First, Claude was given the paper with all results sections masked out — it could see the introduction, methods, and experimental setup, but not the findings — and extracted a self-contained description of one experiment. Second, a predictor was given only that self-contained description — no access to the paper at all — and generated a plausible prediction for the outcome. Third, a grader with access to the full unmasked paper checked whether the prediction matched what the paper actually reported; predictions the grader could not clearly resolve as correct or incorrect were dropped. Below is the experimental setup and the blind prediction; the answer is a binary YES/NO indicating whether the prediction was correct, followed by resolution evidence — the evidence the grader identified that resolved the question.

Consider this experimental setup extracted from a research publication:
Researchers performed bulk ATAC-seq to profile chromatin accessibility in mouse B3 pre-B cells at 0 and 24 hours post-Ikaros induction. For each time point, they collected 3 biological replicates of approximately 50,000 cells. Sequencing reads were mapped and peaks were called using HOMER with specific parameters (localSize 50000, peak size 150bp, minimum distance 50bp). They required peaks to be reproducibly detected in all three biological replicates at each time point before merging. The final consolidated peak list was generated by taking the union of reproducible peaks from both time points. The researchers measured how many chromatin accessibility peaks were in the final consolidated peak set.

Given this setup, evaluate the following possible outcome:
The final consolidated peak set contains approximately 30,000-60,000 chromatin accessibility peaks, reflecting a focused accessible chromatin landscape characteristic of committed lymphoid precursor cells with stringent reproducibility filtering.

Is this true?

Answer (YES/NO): NO